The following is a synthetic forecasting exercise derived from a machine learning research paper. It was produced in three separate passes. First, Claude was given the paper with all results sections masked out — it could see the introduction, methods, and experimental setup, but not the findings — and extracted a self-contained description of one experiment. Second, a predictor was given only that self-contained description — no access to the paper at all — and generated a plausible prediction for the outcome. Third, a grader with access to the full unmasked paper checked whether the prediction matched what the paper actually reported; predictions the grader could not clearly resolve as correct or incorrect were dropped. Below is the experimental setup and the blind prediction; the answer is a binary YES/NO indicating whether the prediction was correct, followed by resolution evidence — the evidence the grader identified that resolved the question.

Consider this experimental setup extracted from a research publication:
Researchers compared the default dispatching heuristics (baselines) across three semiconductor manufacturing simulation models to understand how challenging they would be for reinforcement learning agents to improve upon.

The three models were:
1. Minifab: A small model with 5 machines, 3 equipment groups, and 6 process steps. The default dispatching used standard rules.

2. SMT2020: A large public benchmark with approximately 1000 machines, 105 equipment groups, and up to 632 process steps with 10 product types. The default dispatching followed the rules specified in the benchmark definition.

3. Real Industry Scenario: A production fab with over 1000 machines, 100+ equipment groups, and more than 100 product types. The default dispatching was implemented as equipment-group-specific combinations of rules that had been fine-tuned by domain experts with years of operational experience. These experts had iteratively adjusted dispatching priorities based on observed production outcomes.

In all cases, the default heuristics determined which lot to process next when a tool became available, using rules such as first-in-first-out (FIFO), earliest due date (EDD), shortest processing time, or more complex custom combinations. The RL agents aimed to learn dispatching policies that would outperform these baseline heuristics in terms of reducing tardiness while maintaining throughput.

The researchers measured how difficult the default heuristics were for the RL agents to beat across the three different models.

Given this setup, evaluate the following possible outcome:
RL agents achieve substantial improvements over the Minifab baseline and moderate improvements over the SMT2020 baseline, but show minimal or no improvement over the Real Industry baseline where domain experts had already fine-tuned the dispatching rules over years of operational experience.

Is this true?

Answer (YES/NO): NO